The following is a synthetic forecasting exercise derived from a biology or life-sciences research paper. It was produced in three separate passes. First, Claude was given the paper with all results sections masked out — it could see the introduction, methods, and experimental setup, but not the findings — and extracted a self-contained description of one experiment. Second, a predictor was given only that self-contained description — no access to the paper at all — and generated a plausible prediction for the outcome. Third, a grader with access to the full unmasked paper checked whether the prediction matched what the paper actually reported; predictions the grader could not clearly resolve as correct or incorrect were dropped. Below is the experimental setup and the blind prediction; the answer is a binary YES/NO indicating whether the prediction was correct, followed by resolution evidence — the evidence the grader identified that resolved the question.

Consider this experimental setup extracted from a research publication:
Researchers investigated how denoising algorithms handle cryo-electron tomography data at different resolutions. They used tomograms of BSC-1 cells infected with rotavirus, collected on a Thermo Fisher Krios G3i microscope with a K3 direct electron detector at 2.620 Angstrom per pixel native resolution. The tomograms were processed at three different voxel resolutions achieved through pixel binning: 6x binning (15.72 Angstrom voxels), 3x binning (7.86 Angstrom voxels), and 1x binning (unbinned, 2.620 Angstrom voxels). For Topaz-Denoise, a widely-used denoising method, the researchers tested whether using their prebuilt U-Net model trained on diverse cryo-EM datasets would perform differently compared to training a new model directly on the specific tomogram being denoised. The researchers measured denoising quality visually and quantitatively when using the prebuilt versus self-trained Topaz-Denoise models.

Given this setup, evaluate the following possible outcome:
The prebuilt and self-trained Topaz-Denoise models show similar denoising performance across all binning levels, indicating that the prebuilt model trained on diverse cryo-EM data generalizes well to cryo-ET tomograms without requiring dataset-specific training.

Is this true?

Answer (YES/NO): NO